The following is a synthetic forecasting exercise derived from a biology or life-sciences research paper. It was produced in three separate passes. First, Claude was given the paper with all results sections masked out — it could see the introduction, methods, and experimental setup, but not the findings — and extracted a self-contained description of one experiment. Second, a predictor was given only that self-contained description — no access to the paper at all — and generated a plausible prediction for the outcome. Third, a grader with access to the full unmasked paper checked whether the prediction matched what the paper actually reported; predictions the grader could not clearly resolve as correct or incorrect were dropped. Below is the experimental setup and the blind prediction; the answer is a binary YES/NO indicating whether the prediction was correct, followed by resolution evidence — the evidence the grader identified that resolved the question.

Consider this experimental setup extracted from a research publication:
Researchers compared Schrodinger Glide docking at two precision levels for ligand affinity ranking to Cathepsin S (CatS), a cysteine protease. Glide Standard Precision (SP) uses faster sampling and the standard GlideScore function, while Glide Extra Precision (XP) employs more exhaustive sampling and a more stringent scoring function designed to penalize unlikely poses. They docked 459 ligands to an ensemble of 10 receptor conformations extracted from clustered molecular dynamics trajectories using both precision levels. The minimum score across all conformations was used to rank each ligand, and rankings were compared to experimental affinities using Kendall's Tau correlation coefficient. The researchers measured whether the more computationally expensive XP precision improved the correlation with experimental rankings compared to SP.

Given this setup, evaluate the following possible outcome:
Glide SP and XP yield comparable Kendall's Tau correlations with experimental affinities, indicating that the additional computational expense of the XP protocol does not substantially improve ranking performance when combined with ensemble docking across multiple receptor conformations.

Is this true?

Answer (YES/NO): YES